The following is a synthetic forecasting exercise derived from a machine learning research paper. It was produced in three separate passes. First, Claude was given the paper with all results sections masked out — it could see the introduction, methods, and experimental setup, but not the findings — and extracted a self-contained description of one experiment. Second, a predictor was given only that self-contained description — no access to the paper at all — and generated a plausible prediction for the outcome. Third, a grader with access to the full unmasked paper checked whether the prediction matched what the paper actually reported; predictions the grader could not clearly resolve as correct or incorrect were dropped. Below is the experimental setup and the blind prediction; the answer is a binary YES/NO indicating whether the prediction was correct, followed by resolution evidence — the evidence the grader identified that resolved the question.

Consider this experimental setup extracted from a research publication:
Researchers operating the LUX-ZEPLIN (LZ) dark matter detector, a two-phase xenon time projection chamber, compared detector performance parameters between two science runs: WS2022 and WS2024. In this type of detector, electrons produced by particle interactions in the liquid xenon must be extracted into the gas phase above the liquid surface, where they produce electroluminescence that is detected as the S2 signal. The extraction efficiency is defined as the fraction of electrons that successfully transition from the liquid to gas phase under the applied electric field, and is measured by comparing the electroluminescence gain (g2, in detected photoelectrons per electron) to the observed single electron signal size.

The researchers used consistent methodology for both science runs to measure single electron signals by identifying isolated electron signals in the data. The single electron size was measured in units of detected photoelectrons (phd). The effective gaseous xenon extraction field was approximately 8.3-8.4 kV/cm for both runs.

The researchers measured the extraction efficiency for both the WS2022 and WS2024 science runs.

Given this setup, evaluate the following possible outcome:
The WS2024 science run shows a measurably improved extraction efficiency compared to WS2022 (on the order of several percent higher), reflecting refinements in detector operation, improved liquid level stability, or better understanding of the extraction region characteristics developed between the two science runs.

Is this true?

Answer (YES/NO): NO